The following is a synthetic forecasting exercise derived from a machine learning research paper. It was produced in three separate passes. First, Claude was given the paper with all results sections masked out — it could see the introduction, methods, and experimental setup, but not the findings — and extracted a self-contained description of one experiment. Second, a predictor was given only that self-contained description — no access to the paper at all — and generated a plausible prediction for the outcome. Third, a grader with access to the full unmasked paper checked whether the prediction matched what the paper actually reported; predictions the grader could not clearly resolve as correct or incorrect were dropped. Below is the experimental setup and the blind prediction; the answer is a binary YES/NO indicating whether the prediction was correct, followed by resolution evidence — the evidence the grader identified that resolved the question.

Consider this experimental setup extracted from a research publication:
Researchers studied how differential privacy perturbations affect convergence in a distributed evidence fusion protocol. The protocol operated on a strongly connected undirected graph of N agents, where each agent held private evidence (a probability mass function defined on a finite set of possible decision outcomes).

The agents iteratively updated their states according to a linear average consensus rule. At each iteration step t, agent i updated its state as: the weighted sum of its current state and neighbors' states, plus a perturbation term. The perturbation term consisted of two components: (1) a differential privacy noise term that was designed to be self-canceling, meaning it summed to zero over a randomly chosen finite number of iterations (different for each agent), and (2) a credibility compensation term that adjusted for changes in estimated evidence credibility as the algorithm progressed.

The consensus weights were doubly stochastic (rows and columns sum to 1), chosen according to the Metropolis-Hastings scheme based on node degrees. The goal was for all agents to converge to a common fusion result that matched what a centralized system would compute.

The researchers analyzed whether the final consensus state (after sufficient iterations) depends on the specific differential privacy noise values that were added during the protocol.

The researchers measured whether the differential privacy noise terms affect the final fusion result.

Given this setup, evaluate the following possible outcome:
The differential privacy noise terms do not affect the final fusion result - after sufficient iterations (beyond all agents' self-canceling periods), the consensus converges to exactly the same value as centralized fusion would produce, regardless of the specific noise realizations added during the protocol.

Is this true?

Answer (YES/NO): YES